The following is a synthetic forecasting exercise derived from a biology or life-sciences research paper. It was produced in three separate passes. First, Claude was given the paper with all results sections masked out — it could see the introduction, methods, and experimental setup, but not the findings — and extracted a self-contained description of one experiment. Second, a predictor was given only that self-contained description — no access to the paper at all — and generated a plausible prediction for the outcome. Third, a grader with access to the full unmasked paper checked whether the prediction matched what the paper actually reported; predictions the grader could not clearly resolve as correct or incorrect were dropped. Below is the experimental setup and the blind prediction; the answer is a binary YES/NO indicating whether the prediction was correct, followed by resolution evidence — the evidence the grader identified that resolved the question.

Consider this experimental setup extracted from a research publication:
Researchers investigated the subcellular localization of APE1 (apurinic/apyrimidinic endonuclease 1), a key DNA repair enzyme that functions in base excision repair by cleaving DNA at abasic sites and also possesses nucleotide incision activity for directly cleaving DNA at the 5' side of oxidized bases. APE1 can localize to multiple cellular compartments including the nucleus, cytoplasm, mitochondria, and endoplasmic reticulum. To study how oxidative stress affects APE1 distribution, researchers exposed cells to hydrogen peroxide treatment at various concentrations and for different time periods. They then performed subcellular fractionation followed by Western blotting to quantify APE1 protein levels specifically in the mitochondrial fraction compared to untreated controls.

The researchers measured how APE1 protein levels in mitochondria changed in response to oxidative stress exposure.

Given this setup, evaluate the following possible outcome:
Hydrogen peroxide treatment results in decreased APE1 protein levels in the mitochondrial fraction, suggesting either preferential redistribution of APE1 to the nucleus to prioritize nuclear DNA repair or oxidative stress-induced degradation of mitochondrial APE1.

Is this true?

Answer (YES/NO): NO